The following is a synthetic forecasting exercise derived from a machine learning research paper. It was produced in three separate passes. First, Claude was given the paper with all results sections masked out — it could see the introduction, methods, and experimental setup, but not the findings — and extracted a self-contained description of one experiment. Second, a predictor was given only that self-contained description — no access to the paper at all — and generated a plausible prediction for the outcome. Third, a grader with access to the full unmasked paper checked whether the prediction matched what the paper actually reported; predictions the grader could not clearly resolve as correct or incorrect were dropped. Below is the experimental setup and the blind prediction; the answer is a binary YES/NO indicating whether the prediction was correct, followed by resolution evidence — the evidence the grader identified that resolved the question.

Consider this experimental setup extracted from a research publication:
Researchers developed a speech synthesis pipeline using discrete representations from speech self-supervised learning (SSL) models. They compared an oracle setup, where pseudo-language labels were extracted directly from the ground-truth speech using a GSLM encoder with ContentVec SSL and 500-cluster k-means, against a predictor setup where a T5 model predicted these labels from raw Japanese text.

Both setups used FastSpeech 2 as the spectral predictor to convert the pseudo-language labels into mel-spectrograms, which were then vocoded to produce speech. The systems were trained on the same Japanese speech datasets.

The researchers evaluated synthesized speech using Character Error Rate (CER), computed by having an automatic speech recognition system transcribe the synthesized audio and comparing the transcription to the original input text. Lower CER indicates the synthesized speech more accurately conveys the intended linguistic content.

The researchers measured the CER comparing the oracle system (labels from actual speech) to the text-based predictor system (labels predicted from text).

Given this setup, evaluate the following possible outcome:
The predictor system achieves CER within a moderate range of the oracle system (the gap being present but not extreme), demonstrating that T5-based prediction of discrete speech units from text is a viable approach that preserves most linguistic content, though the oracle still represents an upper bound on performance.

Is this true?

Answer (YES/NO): YES